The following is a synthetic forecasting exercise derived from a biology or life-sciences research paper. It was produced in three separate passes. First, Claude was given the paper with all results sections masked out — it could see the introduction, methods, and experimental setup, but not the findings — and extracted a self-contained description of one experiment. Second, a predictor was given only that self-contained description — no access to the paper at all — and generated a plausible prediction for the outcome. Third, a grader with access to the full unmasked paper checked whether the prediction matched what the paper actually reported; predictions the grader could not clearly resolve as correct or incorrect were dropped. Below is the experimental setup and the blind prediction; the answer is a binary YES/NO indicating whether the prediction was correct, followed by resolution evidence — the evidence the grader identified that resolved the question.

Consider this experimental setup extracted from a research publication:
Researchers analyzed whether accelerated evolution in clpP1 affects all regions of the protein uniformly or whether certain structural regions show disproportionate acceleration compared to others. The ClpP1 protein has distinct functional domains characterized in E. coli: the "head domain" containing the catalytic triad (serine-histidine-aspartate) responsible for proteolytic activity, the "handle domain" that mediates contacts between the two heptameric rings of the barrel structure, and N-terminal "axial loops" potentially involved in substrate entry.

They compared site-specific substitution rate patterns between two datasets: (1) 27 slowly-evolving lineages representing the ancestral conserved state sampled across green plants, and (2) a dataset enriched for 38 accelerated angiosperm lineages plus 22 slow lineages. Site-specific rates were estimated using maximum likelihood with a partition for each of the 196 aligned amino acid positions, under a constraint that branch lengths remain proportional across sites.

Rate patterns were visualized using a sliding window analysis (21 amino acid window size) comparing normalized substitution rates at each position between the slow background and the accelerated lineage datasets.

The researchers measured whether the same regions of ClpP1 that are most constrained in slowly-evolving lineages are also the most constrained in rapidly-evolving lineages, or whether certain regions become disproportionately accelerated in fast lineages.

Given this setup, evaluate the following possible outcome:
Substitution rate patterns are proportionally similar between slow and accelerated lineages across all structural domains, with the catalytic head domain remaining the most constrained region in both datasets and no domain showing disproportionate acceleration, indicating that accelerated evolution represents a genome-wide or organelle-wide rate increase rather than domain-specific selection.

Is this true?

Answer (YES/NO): NO